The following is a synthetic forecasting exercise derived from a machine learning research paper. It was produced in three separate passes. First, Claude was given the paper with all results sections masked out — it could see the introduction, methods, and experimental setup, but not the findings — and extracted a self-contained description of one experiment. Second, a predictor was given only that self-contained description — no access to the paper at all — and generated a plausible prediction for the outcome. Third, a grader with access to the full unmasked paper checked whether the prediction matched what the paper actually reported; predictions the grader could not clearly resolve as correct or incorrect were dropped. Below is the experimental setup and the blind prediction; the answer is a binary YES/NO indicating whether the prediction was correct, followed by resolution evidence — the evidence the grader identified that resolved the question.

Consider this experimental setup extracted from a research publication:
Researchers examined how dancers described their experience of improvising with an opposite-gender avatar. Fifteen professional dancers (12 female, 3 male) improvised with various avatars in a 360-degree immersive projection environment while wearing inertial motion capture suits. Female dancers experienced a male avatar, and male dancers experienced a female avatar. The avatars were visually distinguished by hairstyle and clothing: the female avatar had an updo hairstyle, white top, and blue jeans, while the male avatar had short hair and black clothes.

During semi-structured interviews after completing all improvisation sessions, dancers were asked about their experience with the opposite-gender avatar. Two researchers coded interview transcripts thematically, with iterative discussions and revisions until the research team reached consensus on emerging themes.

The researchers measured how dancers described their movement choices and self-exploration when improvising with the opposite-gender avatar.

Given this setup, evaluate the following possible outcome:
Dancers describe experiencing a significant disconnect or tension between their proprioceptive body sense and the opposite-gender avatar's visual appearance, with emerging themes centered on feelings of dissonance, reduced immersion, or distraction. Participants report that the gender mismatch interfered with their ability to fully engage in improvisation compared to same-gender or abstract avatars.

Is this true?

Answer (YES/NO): NO